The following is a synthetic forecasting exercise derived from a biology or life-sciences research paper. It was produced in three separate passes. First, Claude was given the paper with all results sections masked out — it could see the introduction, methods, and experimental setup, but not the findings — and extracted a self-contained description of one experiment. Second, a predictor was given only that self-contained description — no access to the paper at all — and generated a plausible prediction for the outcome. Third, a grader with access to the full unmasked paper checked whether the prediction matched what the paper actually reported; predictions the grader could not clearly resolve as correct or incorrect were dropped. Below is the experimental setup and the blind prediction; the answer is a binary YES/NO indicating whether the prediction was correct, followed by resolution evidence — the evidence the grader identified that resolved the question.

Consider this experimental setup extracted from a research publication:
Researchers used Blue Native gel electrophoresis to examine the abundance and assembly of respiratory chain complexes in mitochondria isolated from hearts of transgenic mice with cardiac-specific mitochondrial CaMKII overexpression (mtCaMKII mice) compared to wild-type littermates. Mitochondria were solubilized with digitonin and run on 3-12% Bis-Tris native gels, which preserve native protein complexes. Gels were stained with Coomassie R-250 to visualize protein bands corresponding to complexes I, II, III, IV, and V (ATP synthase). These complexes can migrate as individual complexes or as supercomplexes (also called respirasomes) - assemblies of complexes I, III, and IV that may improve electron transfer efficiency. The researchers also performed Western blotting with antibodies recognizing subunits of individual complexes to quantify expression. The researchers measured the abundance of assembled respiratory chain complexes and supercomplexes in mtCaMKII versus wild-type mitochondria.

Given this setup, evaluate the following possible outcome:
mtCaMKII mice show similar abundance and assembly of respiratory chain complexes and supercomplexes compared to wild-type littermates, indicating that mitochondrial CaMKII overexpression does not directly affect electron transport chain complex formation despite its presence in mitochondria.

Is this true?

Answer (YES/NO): NO